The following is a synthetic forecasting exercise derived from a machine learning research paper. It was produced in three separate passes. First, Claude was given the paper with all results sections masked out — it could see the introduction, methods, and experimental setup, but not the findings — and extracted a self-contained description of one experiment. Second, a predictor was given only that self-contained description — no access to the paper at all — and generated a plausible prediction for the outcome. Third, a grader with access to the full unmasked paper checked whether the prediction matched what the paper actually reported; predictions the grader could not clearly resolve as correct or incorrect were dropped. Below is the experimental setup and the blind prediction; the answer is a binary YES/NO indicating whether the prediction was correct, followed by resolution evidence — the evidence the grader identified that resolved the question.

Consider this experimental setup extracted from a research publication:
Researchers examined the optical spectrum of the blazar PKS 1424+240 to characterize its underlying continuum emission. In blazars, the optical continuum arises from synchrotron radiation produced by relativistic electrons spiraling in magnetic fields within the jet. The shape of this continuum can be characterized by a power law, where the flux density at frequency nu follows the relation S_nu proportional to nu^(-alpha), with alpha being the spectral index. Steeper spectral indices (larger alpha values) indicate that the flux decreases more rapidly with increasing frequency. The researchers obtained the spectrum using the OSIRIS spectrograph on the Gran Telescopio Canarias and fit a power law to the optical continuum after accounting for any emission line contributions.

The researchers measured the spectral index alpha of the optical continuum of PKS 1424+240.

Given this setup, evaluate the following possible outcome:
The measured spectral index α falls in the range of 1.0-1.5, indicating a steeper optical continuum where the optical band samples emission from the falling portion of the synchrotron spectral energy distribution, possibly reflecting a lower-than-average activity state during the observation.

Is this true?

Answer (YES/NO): NO